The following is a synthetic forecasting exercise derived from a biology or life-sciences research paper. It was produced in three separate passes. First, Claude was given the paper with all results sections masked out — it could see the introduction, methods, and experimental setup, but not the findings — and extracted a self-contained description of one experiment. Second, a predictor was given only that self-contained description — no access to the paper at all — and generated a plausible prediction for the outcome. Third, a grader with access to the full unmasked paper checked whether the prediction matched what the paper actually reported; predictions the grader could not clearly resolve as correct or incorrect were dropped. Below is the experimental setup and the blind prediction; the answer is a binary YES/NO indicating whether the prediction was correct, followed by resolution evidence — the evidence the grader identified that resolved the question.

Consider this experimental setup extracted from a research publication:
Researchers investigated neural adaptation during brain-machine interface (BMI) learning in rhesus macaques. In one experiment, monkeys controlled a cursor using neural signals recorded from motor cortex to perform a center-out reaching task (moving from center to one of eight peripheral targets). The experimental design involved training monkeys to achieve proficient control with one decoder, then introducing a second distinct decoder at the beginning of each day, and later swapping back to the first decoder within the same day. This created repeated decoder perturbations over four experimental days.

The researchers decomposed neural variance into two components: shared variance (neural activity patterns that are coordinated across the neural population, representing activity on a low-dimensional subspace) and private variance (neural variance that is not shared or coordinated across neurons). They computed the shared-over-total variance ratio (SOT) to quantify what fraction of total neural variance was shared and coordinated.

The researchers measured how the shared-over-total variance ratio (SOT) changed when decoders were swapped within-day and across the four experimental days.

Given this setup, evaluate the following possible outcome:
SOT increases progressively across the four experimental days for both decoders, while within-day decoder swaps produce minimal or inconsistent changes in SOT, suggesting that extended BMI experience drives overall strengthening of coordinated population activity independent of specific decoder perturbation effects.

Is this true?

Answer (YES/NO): NO